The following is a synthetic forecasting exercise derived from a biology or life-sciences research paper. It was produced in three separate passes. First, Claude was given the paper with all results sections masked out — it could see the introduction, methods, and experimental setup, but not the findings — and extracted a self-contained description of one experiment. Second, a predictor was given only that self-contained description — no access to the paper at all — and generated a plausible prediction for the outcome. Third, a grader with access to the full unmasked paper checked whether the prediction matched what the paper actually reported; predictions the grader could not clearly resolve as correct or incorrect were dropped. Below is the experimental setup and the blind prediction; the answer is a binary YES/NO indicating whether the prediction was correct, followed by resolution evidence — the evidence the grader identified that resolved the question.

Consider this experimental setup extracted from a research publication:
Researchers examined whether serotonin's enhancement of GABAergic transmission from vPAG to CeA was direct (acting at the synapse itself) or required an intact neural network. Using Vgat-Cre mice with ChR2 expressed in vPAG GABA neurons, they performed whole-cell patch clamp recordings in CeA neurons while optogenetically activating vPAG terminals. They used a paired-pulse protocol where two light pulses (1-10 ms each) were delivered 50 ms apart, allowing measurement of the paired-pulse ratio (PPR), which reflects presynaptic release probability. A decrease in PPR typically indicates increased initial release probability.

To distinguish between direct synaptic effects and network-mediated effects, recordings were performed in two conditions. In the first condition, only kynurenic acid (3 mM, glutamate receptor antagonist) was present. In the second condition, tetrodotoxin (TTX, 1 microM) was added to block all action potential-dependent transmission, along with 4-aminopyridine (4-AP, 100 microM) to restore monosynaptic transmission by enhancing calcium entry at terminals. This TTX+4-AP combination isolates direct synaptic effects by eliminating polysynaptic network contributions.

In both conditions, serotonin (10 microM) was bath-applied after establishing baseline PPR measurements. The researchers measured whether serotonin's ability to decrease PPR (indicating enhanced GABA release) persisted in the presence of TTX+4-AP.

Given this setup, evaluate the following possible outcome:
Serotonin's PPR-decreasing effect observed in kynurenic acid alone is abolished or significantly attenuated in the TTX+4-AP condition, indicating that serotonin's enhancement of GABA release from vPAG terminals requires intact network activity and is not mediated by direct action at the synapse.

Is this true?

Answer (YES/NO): NO